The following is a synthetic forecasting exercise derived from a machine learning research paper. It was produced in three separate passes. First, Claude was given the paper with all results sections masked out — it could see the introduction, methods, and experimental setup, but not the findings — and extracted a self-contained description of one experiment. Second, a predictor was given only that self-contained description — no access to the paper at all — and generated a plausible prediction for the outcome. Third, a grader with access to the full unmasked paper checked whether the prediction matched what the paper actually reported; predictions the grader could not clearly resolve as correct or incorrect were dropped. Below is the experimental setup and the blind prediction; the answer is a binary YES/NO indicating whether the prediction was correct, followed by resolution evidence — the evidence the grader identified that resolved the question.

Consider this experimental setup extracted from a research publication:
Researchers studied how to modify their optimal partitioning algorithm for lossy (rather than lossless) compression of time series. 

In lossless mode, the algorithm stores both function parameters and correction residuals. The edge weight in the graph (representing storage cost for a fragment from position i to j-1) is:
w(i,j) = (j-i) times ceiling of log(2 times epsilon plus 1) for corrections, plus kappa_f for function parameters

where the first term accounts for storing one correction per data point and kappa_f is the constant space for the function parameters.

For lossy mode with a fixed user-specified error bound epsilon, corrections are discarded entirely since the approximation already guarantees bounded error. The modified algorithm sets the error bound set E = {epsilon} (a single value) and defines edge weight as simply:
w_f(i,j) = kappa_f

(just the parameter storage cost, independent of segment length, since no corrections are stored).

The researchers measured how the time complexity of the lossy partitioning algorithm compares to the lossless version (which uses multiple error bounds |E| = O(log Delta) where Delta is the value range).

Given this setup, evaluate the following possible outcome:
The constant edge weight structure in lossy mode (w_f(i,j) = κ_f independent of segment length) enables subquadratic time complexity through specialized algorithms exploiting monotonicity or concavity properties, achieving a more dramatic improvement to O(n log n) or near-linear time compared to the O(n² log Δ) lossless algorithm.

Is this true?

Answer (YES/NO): NO